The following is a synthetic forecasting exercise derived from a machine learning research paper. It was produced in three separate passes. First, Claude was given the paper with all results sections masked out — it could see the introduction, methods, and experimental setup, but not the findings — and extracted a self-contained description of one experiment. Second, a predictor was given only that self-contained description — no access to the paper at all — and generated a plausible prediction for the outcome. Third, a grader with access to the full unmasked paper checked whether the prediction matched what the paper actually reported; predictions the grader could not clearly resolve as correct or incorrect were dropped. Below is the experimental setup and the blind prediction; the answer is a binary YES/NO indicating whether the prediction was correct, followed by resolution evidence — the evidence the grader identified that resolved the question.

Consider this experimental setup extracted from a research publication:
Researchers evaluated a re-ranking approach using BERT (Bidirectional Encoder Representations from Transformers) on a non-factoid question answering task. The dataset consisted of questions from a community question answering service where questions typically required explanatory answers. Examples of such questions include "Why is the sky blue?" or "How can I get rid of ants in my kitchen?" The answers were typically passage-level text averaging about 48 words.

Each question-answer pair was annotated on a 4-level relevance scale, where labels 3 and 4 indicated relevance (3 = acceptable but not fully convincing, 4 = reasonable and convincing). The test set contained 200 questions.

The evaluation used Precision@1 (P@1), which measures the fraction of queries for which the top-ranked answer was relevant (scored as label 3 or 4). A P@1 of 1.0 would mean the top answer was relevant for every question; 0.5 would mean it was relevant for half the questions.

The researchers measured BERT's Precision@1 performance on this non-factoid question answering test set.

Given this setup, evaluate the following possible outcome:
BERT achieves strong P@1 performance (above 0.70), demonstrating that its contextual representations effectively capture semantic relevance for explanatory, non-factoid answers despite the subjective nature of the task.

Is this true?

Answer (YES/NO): YES